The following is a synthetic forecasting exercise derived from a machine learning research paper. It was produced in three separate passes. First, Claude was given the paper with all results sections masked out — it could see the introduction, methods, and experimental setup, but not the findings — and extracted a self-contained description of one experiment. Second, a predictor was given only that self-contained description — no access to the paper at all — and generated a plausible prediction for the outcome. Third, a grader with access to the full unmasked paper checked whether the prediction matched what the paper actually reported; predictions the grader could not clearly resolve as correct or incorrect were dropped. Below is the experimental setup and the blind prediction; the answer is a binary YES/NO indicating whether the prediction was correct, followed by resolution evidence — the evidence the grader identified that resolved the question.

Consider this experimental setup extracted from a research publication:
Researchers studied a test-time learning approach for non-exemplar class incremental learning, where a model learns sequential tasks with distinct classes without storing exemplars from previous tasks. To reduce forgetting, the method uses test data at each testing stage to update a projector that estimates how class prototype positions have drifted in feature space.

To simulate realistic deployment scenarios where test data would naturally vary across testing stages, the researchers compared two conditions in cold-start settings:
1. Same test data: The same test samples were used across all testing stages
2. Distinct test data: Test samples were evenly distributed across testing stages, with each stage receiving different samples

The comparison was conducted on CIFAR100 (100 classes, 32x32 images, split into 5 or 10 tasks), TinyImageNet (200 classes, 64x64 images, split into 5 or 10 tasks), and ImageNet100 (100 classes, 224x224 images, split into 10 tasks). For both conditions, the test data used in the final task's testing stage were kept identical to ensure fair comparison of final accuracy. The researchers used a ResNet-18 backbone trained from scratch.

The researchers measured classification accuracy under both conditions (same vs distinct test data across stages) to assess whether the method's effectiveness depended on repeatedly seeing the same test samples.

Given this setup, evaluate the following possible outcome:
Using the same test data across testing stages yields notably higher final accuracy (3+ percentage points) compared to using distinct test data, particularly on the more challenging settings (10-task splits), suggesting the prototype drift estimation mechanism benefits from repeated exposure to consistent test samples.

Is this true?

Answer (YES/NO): NO